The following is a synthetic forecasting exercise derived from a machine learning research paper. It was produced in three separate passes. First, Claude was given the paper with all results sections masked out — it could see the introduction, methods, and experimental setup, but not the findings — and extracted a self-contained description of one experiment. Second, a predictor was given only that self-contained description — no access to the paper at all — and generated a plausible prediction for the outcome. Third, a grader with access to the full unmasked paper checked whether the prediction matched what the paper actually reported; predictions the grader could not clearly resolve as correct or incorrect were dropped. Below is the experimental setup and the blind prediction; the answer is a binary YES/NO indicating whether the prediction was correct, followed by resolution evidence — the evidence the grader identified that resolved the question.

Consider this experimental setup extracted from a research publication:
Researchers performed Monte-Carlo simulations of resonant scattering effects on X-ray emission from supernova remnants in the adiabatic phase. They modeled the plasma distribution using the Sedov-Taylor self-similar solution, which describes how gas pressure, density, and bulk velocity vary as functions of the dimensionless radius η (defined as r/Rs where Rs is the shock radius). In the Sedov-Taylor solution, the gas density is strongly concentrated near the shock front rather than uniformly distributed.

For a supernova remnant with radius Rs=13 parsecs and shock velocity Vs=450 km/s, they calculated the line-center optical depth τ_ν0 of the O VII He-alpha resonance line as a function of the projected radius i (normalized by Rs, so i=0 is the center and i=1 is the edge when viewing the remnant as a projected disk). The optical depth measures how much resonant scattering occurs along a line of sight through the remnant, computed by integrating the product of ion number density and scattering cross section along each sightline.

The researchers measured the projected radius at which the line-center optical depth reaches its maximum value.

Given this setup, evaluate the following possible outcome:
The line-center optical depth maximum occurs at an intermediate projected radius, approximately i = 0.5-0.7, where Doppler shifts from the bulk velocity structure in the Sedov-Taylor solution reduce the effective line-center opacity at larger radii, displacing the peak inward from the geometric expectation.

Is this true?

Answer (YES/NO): NO